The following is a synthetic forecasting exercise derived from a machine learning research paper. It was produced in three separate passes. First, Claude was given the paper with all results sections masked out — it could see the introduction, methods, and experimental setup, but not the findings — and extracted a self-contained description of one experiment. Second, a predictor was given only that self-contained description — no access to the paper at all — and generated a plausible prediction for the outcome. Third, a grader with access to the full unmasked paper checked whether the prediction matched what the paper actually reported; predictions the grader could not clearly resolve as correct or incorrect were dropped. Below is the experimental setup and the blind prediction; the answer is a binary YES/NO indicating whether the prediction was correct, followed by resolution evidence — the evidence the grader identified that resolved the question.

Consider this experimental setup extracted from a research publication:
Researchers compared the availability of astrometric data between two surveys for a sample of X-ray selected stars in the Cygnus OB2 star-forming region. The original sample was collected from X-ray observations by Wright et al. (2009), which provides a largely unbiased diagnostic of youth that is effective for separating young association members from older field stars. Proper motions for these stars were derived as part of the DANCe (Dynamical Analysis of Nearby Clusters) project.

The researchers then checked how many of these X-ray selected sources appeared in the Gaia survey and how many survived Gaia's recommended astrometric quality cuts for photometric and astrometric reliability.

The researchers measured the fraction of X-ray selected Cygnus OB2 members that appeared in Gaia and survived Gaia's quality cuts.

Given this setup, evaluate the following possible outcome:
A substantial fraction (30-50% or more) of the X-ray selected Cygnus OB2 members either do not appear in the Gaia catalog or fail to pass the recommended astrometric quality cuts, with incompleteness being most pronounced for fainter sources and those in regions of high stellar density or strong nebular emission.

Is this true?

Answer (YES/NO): NO